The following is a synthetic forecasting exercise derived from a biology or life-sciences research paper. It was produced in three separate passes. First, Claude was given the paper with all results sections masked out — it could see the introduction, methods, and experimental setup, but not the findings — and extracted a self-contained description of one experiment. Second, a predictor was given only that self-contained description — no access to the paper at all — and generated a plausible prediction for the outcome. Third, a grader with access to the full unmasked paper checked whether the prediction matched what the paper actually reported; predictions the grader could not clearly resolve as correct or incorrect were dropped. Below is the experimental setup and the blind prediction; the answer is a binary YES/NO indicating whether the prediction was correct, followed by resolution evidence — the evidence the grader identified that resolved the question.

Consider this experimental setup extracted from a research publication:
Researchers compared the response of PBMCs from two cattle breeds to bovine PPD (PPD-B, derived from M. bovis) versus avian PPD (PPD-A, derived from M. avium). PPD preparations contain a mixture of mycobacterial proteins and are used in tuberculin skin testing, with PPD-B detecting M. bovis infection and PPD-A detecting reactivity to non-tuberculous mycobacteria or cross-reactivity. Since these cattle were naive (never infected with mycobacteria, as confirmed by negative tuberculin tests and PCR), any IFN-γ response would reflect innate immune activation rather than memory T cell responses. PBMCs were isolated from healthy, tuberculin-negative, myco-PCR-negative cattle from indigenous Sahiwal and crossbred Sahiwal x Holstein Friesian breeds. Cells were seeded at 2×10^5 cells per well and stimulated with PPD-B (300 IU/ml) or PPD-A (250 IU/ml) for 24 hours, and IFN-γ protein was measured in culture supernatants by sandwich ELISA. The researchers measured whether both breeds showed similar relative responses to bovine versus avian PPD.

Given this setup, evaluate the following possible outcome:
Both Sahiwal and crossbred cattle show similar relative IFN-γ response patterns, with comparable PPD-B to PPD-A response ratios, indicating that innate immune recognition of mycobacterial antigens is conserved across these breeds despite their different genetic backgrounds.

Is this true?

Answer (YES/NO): NO